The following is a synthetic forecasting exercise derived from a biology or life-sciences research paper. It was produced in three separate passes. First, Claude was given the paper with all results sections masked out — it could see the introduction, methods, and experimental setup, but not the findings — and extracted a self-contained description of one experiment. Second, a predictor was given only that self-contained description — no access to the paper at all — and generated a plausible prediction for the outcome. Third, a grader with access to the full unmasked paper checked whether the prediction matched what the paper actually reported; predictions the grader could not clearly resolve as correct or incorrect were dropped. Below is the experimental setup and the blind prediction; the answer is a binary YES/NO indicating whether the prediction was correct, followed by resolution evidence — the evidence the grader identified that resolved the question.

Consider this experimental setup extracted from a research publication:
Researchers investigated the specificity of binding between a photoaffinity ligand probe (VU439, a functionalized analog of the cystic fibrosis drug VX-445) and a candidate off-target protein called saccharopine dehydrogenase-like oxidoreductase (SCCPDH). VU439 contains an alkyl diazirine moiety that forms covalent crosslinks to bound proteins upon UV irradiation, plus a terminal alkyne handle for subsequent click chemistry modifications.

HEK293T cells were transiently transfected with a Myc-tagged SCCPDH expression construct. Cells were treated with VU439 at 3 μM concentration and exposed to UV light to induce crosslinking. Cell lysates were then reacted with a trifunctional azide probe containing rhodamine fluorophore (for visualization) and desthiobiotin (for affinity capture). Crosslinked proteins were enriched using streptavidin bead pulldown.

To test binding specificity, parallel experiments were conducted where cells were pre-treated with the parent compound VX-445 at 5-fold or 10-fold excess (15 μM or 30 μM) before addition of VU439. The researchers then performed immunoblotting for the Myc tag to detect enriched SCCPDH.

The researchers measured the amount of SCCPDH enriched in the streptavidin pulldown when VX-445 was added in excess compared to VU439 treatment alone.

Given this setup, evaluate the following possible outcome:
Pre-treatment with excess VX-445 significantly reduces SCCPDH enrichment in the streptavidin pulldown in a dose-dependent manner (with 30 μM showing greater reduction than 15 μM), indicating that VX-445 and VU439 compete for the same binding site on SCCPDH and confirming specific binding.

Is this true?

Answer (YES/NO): YES